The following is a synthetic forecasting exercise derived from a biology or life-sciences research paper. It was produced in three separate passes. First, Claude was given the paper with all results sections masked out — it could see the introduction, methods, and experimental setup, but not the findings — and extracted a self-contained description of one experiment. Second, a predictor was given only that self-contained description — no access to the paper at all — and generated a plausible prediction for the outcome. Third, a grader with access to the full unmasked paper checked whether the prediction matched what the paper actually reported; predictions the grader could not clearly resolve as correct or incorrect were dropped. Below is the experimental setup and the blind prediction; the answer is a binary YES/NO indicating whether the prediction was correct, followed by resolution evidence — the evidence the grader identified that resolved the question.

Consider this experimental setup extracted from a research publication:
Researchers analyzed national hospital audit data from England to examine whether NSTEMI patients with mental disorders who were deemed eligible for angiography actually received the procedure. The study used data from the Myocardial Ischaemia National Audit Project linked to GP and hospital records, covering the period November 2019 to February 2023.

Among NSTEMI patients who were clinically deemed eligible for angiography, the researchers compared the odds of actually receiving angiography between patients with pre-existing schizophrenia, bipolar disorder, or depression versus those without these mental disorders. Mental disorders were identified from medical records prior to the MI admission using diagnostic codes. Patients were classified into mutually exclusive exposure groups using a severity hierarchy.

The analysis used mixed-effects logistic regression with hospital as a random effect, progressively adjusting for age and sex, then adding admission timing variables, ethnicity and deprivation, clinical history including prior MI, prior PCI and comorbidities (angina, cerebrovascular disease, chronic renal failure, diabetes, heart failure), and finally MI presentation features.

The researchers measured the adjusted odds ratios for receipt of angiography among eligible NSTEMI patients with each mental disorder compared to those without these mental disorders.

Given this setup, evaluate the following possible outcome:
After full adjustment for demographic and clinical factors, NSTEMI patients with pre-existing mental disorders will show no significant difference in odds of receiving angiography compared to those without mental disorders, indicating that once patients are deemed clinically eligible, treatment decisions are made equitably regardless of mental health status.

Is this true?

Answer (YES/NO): NO